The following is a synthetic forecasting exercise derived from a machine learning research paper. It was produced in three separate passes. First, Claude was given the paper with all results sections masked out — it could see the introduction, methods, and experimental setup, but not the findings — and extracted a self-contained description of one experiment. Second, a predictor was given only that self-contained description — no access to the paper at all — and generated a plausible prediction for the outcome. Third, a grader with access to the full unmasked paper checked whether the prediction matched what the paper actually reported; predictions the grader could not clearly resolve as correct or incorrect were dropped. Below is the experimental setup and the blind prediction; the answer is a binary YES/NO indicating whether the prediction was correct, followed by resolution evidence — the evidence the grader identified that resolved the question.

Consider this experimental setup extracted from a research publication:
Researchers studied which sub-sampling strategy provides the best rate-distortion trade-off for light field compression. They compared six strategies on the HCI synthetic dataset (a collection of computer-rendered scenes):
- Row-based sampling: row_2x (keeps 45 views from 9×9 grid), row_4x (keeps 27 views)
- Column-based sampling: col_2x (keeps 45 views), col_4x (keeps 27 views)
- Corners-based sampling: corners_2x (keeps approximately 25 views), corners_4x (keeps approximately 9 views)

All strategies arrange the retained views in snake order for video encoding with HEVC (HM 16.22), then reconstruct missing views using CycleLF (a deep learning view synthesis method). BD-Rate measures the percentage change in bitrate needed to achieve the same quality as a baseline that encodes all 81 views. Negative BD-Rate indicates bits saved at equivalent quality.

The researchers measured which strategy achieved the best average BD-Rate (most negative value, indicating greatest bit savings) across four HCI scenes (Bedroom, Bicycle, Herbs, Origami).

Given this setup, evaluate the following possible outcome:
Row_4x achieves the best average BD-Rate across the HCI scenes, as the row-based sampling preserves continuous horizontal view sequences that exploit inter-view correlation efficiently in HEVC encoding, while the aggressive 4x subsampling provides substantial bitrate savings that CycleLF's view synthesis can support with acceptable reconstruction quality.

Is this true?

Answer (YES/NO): NO